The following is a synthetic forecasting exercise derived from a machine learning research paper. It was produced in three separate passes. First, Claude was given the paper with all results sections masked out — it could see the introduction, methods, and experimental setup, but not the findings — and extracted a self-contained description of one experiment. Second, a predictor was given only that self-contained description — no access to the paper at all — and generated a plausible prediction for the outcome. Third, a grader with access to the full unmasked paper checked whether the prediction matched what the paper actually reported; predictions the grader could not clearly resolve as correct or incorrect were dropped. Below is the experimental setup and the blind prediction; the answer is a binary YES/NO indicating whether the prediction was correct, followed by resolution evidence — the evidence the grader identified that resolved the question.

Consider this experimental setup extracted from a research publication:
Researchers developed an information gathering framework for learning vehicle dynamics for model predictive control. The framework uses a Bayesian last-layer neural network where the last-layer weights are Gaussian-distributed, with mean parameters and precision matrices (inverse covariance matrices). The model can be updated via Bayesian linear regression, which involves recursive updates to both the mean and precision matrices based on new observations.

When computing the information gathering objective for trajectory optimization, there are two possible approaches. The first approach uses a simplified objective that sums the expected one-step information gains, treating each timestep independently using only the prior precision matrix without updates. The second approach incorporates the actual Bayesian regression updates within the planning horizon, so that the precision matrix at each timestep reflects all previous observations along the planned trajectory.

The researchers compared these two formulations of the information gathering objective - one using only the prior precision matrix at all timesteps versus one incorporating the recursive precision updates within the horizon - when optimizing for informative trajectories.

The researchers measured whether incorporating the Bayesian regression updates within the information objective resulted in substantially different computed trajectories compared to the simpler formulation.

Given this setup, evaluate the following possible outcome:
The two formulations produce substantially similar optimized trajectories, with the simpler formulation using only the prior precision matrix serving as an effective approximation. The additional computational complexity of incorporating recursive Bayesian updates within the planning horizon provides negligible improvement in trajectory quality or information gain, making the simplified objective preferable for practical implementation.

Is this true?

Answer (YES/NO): YES